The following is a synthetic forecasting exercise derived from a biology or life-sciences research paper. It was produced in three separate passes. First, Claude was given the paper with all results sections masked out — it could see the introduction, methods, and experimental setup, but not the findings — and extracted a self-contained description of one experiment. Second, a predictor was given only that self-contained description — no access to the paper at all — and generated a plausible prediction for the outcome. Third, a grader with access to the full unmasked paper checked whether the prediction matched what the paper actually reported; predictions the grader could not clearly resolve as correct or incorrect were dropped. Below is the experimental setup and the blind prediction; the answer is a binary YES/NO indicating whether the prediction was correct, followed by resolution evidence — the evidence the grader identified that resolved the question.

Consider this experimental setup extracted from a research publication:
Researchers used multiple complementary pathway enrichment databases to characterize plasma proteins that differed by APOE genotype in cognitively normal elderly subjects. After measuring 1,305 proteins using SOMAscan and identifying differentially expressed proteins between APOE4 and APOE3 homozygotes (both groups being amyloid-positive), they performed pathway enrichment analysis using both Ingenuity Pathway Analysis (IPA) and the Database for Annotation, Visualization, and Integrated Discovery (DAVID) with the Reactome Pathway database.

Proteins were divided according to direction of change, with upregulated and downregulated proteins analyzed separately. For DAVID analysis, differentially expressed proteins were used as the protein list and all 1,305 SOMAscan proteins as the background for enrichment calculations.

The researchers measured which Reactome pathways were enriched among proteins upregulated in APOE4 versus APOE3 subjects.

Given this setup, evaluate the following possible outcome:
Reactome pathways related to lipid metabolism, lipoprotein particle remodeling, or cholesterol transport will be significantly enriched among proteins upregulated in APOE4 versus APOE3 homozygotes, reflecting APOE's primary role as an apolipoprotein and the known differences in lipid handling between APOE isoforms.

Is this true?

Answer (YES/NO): YES